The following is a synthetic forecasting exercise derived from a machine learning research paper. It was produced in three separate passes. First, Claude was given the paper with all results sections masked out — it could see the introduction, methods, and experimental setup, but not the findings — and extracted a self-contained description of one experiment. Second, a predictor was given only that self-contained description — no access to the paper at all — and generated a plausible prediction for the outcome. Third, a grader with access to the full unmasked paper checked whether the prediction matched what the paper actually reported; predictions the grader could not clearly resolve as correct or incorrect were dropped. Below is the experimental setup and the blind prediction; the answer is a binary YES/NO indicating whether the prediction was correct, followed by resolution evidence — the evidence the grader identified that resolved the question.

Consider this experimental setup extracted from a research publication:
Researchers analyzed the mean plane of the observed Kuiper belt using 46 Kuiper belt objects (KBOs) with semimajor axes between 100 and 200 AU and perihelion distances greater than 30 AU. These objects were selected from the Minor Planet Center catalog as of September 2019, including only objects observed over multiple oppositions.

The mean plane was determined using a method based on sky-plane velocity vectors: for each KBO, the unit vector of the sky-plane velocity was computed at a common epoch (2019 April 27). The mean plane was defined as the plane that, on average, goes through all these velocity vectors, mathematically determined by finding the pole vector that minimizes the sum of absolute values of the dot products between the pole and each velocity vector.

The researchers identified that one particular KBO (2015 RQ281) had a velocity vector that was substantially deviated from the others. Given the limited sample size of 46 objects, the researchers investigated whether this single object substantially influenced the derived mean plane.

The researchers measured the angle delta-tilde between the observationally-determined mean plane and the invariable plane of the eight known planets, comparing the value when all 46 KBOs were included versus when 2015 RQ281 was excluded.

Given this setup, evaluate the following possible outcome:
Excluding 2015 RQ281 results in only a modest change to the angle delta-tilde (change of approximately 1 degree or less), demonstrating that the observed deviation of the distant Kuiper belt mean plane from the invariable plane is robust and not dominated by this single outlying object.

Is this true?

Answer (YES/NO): NO